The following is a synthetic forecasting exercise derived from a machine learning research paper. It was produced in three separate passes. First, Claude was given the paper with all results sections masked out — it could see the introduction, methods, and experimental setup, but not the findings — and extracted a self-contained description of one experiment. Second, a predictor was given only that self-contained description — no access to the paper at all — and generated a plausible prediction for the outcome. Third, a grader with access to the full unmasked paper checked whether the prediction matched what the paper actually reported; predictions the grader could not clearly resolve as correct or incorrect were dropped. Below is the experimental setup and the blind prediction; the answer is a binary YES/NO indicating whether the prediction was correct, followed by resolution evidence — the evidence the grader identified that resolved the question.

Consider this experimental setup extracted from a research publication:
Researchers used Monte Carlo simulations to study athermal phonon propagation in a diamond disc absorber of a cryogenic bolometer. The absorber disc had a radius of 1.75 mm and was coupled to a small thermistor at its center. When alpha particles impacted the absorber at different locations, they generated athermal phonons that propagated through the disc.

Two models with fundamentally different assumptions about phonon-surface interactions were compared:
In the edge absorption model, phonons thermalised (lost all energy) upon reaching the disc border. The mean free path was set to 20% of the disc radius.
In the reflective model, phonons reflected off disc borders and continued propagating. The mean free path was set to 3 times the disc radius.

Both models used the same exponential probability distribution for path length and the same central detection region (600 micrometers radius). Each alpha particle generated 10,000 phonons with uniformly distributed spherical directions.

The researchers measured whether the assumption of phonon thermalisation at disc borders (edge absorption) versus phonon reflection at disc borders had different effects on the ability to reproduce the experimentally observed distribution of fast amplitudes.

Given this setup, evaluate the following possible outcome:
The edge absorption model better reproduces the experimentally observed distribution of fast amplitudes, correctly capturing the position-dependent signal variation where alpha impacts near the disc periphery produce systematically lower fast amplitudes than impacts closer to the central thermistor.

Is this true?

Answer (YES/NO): NO